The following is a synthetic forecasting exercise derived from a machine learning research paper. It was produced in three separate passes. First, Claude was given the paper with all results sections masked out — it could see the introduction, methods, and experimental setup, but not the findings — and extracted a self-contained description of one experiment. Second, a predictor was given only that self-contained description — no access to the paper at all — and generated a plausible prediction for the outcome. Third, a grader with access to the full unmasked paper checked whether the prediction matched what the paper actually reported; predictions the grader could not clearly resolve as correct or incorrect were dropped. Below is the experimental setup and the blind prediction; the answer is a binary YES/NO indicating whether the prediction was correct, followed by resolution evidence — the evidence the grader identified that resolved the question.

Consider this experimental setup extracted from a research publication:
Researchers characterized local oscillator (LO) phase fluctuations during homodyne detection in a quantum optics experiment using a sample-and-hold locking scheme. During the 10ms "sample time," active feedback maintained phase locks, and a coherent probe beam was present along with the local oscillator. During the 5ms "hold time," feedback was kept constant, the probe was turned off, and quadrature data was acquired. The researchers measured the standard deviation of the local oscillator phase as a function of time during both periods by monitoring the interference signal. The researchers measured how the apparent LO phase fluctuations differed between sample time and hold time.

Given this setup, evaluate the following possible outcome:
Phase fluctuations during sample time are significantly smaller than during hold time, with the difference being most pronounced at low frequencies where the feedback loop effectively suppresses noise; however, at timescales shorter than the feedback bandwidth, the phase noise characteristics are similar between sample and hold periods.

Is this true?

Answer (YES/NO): NO